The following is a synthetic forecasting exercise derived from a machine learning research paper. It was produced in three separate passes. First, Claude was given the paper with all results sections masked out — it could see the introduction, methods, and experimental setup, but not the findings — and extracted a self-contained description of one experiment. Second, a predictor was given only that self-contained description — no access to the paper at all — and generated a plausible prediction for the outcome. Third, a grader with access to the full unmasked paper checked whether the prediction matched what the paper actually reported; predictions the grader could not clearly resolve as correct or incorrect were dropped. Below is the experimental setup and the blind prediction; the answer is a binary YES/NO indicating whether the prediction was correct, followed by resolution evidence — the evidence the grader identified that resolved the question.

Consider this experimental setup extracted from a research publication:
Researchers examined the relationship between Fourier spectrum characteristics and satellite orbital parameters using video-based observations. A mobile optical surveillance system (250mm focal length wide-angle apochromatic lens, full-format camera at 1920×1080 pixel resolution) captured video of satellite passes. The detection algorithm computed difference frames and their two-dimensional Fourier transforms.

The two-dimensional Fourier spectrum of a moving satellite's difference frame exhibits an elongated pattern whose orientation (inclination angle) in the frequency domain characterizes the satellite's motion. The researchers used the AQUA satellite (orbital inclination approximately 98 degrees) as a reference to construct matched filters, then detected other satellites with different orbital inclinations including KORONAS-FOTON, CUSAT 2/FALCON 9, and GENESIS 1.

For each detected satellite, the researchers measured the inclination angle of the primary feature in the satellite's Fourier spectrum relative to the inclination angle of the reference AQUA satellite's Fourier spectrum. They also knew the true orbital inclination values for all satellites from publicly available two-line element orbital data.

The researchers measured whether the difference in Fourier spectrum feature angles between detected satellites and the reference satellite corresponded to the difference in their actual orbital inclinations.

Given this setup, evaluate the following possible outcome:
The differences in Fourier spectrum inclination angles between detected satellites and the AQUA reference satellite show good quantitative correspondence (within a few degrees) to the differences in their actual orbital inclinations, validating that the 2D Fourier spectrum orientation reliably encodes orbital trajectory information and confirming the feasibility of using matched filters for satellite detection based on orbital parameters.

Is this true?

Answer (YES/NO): YES